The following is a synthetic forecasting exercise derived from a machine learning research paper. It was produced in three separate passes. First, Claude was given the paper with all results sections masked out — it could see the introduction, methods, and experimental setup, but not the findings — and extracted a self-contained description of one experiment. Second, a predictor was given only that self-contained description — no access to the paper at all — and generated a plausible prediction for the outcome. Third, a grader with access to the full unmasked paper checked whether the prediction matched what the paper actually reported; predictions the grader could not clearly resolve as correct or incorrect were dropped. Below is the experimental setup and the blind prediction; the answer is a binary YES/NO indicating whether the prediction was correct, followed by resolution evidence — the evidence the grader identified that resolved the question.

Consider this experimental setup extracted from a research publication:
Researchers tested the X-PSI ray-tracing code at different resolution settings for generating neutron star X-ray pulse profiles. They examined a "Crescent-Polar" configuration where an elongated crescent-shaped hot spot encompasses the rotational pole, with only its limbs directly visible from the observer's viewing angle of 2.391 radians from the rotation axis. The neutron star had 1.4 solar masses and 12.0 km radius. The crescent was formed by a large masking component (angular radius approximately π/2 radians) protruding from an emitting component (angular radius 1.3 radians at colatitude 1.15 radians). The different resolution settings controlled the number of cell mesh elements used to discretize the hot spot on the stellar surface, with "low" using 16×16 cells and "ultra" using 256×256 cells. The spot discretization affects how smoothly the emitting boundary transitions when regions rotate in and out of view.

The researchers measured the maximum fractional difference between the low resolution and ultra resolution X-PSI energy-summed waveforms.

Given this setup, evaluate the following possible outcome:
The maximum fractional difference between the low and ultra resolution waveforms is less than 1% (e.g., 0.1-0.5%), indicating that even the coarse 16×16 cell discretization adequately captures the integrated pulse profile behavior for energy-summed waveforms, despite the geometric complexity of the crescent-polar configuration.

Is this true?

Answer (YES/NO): NO